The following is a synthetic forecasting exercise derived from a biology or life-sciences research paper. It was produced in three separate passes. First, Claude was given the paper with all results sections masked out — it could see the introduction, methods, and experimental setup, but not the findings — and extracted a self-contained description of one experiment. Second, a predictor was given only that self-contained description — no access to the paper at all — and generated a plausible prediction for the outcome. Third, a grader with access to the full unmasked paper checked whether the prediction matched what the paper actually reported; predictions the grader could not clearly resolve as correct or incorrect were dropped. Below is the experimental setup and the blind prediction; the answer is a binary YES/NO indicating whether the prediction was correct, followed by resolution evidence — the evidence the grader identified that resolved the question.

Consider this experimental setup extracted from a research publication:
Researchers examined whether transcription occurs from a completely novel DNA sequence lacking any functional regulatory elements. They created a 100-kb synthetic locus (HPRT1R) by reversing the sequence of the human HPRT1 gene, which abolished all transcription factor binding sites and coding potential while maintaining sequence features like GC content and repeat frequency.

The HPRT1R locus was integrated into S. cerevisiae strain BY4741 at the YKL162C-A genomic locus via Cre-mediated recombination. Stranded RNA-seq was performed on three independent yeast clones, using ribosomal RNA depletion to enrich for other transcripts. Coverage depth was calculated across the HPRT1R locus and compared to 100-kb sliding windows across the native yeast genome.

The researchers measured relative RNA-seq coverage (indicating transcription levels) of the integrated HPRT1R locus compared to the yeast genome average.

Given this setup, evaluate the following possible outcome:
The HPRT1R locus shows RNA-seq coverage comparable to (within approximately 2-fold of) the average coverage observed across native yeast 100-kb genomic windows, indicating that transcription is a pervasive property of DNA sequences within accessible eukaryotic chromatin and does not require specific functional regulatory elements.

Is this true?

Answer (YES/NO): YES